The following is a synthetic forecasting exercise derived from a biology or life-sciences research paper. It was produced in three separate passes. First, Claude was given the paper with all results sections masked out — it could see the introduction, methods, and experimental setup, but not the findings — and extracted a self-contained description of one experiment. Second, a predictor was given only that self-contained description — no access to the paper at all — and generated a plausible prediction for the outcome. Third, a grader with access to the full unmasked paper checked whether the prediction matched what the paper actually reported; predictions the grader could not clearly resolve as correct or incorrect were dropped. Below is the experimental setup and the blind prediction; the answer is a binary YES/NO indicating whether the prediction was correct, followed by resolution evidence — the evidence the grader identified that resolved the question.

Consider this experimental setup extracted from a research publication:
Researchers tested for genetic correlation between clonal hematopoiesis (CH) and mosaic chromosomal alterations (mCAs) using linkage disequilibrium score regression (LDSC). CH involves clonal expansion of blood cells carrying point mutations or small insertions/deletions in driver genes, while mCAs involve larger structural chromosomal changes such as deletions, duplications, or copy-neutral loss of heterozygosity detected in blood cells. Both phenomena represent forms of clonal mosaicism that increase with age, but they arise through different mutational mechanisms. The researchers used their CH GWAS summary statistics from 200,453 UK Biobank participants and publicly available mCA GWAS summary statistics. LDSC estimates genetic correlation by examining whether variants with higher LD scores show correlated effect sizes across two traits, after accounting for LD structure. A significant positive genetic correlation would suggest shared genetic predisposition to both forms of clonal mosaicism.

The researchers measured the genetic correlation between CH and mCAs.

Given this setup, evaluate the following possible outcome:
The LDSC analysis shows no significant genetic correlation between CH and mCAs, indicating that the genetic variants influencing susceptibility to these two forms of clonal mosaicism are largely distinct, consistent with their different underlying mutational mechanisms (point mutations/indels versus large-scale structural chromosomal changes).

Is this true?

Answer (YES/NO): NO